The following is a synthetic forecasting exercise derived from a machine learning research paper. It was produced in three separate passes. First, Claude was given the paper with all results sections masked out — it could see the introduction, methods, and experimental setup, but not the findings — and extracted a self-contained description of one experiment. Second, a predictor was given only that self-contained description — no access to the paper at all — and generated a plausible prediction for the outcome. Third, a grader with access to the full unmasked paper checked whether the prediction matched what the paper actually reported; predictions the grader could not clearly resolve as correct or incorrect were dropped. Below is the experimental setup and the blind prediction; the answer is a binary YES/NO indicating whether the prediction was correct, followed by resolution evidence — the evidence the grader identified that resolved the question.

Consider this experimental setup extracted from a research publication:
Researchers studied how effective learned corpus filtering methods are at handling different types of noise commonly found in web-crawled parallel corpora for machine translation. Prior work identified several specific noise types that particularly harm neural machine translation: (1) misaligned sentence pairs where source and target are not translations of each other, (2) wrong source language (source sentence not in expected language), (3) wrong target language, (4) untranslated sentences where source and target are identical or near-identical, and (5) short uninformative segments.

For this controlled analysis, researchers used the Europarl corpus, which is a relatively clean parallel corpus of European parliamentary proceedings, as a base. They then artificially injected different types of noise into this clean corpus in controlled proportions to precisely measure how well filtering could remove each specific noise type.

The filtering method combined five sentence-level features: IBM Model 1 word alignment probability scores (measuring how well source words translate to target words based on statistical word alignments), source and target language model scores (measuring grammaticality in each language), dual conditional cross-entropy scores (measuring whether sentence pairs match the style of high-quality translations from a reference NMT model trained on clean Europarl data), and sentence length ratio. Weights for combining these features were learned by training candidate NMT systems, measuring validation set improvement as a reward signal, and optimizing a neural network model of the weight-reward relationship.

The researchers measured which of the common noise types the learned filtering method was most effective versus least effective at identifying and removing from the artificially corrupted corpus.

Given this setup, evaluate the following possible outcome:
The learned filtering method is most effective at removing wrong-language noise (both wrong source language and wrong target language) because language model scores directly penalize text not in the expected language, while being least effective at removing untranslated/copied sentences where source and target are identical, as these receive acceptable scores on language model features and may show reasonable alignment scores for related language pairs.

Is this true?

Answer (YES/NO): NO